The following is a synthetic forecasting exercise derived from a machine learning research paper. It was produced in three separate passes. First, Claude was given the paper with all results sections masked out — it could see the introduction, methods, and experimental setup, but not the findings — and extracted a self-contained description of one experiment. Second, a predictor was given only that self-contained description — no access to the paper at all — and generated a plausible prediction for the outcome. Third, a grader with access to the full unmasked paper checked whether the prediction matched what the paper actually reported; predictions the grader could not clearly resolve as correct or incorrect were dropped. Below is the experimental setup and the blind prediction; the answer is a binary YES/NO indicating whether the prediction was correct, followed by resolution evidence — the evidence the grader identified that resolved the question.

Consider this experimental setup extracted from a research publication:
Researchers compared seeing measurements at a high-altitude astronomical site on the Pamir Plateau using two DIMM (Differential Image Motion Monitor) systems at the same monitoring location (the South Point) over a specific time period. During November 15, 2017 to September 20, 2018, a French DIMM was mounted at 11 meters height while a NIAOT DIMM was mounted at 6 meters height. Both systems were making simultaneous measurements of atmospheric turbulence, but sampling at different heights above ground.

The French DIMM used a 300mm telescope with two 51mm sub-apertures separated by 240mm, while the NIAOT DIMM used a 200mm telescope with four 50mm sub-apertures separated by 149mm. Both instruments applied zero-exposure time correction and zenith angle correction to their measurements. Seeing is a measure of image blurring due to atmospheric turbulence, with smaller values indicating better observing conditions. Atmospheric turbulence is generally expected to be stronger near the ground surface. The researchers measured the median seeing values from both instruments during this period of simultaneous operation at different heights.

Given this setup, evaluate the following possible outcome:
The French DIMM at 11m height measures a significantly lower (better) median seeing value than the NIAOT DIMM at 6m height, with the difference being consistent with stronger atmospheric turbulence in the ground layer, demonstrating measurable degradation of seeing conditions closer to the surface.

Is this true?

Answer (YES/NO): NO